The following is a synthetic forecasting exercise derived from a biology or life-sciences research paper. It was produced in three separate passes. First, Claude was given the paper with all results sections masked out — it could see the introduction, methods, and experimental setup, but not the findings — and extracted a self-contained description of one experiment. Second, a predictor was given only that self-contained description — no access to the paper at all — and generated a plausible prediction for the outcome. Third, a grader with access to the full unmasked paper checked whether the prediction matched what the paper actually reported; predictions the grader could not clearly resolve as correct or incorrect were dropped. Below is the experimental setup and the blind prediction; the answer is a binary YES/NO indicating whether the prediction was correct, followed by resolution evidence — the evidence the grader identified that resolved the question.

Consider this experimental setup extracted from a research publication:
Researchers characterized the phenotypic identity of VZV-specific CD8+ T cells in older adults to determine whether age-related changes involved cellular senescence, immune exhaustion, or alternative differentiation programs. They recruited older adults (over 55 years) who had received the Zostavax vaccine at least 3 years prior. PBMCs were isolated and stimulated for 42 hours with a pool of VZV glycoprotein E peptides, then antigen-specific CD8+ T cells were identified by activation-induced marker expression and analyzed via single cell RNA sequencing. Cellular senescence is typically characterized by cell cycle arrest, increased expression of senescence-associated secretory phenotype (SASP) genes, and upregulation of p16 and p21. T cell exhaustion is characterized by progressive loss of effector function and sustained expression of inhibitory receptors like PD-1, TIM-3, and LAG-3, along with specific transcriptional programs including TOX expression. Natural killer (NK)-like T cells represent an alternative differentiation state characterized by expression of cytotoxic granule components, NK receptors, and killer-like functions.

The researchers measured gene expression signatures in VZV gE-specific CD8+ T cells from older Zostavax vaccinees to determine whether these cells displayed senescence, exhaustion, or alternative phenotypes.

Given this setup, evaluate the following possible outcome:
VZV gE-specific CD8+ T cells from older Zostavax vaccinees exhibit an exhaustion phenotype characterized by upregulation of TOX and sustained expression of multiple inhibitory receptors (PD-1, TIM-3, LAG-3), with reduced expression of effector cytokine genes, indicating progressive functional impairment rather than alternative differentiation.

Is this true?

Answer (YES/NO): NO